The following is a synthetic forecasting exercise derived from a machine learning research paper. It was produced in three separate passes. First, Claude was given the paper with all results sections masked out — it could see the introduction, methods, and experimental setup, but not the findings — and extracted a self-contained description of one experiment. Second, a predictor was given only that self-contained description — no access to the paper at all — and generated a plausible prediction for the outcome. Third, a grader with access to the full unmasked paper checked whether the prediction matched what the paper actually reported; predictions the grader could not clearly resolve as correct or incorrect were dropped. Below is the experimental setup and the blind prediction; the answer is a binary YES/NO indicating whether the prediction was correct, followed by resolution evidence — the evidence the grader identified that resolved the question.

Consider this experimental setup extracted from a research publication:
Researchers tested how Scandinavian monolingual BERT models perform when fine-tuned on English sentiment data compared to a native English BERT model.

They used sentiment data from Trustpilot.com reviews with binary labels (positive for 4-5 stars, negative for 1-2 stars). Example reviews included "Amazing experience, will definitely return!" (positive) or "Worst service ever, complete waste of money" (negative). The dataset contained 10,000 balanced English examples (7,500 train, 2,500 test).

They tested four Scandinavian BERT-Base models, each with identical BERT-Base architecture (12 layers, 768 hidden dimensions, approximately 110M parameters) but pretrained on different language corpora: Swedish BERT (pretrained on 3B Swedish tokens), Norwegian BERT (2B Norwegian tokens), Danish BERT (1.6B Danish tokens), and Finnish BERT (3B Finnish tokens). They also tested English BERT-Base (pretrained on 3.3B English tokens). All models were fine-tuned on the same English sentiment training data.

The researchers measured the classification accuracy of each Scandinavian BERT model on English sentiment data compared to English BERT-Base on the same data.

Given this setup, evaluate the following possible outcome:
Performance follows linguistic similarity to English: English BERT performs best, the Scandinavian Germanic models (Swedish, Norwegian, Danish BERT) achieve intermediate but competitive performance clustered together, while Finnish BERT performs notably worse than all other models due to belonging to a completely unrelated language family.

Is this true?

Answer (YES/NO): NO